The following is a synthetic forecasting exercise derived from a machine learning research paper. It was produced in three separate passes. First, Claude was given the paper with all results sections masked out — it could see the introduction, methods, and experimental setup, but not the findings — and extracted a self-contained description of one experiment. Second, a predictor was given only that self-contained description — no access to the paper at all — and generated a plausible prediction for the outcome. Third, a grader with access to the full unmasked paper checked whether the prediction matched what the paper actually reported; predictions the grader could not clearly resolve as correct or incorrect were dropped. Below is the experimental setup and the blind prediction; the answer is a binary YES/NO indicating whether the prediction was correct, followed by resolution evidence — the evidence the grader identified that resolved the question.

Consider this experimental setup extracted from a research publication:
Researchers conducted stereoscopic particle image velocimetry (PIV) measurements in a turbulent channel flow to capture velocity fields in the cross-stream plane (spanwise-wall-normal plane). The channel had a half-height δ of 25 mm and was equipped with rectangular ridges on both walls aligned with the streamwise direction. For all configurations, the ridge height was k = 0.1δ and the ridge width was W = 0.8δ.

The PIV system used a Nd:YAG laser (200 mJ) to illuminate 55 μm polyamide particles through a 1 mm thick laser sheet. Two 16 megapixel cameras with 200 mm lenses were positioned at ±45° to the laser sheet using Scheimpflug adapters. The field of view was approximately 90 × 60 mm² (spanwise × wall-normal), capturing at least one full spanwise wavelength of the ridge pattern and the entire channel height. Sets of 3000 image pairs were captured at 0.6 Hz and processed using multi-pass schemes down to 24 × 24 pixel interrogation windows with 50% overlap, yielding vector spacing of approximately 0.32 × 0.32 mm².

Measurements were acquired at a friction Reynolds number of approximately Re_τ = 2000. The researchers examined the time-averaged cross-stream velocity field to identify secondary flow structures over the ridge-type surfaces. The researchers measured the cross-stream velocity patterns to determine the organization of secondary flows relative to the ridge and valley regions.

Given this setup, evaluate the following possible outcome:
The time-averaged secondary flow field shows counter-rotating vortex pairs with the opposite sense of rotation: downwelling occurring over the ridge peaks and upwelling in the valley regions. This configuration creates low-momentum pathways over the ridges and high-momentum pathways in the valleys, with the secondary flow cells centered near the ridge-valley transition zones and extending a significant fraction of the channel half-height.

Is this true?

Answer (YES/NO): NO